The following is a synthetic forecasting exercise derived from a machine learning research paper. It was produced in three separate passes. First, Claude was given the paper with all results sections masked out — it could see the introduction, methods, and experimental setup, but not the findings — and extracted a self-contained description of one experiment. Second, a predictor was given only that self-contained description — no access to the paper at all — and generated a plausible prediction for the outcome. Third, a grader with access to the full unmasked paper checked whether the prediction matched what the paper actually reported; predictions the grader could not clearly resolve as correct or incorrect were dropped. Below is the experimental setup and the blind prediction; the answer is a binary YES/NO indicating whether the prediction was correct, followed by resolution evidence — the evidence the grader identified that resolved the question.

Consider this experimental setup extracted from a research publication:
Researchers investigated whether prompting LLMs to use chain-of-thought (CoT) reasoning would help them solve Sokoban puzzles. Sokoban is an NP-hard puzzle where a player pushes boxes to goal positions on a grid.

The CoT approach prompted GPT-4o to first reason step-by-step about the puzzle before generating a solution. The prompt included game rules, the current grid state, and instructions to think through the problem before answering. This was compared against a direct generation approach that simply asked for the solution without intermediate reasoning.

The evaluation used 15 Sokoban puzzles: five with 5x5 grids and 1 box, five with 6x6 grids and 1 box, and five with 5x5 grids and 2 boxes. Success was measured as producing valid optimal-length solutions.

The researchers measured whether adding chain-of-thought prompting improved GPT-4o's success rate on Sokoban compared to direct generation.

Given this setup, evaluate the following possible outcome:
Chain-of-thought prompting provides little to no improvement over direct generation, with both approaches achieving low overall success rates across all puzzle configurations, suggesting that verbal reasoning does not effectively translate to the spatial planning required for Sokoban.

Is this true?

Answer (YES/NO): YES